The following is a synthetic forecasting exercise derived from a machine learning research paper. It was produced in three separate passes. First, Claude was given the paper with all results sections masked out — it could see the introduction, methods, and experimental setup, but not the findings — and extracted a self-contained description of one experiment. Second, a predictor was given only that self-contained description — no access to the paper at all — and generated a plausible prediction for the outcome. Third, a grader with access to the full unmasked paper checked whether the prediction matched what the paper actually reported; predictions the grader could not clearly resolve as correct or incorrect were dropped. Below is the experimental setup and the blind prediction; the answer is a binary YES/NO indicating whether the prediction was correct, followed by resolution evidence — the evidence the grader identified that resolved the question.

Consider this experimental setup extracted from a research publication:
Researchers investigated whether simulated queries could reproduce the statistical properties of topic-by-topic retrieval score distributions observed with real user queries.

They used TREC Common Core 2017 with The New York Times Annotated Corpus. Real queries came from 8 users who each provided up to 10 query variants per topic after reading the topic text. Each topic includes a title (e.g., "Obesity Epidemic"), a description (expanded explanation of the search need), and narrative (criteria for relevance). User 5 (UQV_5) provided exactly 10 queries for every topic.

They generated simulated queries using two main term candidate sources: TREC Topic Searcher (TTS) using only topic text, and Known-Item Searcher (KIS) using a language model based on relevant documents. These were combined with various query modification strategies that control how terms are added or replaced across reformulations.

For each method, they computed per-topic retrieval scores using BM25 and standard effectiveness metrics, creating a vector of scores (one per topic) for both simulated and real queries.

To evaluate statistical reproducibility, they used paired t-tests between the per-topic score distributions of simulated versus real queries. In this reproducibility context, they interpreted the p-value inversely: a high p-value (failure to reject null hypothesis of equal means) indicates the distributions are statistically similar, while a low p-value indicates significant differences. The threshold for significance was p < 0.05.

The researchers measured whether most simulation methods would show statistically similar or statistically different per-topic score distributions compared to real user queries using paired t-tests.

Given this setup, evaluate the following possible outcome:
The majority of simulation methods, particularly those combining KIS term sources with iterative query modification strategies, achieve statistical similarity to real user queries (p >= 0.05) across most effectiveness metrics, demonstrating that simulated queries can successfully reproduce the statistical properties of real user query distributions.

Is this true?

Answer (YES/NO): NO